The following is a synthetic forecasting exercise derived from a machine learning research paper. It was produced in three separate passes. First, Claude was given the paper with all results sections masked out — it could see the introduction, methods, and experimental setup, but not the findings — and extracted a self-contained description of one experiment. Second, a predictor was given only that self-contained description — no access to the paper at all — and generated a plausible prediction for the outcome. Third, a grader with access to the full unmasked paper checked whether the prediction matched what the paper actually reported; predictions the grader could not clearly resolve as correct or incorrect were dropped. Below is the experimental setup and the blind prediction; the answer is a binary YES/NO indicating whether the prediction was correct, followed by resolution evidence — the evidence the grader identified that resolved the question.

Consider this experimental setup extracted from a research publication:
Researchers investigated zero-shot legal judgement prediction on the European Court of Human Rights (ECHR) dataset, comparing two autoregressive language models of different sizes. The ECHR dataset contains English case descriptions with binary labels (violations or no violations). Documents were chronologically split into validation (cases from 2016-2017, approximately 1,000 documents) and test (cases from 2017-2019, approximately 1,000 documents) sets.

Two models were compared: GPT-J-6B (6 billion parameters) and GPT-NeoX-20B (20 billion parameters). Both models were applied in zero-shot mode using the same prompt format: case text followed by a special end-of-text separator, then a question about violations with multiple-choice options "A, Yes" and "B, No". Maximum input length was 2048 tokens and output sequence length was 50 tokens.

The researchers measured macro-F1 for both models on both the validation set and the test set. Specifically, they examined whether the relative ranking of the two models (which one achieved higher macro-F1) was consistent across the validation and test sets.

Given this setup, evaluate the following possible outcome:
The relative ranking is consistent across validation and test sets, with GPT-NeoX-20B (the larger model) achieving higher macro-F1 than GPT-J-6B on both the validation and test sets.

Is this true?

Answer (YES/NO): NO